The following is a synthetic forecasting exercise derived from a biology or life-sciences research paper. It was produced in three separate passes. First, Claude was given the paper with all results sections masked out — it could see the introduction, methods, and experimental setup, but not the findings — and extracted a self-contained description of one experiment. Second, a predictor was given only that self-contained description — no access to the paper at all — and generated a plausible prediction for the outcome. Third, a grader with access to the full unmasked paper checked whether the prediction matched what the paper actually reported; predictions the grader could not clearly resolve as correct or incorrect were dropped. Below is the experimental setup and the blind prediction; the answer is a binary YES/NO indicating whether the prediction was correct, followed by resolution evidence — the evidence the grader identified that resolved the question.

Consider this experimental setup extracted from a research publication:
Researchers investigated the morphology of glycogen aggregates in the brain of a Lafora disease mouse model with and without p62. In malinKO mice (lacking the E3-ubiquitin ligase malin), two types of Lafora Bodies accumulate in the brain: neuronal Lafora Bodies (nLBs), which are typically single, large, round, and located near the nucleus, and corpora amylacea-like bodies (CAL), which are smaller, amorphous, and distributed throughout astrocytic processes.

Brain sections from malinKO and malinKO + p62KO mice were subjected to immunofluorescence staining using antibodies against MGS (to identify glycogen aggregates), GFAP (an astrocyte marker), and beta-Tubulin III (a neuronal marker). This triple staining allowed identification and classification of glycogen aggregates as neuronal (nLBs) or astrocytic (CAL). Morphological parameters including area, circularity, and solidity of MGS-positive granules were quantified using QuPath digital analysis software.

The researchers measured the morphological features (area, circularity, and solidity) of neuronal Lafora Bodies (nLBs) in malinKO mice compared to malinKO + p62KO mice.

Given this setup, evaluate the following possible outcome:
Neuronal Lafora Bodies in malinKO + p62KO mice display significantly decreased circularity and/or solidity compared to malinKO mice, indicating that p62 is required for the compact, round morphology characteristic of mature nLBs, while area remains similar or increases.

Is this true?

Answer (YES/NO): YES